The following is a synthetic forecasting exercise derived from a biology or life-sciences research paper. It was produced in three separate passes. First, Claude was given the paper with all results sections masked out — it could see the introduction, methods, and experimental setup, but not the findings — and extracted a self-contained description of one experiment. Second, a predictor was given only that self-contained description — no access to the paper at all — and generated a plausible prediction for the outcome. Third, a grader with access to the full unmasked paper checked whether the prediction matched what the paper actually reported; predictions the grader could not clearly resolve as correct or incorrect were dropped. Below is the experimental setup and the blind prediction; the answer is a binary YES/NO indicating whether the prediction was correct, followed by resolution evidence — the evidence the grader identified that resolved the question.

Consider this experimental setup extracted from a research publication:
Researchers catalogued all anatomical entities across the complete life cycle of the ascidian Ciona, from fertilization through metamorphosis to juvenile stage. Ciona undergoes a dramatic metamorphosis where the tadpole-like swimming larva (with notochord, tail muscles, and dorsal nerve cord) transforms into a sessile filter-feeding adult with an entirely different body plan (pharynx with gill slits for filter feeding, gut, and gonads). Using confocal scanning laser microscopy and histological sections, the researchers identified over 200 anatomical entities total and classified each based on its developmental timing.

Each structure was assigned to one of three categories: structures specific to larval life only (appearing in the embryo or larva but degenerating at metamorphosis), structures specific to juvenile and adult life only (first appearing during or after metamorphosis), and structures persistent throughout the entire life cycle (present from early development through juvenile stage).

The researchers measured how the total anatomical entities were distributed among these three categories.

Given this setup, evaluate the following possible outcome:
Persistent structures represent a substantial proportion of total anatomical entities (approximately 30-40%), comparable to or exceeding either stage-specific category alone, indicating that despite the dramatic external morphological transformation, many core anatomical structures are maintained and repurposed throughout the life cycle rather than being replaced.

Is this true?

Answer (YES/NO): NO